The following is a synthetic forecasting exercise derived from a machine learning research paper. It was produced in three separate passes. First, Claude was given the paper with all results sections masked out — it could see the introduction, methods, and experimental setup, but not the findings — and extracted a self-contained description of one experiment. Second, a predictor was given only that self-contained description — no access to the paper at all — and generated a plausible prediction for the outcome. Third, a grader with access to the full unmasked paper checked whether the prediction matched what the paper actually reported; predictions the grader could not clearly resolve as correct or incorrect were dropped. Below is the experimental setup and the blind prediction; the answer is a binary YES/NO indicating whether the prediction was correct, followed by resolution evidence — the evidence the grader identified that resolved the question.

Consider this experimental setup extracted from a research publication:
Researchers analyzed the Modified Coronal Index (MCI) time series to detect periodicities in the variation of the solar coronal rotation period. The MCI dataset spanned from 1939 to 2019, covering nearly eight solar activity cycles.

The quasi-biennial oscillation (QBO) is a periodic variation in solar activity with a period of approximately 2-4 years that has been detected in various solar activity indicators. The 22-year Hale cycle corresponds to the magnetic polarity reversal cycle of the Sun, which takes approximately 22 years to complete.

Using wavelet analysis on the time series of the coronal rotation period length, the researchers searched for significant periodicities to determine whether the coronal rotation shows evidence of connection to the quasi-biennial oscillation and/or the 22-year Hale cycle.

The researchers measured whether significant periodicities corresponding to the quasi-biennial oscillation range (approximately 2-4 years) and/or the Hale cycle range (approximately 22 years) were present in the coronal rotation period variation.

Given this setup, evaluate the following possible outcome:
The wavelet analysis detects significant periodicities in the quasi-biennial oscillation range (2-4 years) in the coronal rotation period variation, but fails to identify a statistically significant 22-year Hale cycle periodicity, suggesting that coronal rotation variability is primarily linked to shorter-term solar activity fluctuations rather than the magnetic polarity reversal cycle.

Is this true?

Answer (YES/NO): NO